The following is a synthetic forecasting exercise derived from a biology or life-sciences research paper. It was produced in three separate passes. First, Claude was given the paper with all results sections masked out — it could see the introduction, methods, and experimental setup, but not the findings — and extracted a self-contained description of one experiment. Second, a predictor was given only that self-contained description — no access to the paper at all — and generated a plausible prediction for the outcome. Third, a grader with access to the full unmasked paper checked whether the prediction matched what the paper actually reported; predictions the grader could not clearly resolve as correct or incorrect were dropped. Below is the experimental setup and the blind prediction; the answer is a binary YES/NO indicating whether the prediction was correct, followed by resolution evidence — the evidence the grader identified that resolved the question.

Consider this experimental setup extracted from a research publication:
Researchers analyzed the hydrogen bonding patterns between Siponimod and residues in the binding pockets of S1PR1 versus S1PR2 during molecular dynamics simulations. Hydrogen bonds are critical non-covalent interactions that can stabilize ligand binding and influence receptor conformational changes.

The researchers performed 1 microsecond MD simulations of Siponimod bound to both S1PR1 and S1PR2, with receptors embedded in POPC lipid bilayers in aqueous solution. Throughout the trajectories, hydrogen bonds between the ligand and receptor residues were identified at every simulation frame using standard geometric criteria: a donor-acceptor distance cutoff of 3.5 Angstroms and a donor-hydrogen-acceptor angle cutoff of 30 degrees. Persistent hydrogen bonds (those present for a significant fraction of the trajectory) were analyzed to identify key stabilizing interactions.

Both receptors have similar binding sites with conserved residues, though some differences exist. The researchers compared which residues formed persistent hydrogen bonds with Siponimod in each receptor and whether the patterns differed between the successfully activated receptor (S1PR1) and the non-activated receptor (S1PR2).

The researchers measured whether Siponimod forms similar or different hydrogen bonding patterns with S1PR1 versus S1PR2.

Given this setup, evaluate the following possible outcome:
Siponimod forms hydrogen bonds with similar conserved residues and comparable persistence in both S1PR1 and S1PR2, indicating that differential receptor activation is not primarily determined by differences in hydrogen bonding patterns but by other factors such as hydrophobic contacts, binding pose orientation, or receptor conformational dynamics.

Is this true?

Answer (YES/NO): NO